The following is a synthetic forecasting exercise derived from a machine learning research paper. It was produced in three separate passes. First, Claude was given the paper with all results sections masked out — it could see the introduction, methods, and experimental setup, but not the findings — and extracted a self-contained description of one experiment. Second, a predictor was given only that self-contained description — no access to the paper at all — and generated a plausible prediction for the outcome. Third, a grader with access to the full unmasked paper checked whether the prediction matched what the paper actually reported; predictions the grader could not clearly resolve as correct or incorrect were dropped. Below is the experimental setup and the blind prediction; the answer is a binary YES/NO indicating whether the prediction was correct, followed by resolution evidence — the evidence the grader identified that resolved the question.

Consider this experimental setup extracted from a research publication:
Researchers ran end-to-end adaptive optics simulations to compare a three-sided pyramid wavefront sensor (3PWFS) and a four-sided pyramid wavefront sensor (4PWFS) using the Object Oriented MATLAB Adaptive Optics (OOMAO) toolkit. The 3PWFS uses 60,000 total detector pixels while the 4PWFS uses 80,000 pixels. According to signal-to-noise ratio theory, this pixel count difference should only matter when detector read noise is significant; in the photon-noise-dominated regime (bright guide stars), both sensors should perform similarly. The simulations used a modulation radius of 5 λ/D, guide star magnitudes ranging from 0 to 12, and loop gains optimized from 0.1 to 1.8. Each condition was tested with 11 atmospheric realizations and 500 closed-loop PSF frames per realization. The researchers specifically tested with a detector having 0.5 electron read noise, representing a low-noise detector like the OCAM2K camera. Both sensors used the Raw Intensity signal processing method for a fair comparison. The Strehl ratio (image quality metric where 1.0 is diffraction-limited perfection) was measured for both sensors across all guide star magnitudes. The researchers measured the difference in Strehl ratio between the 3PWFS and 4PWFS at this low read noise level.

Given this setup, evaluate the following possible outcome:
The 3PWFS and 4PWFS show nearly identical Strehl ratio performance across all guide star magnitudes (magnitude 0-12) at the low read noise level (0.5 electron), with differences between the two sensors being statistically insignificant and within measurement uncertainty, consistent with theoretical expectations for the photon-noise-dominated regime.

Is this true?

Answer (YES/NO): YES